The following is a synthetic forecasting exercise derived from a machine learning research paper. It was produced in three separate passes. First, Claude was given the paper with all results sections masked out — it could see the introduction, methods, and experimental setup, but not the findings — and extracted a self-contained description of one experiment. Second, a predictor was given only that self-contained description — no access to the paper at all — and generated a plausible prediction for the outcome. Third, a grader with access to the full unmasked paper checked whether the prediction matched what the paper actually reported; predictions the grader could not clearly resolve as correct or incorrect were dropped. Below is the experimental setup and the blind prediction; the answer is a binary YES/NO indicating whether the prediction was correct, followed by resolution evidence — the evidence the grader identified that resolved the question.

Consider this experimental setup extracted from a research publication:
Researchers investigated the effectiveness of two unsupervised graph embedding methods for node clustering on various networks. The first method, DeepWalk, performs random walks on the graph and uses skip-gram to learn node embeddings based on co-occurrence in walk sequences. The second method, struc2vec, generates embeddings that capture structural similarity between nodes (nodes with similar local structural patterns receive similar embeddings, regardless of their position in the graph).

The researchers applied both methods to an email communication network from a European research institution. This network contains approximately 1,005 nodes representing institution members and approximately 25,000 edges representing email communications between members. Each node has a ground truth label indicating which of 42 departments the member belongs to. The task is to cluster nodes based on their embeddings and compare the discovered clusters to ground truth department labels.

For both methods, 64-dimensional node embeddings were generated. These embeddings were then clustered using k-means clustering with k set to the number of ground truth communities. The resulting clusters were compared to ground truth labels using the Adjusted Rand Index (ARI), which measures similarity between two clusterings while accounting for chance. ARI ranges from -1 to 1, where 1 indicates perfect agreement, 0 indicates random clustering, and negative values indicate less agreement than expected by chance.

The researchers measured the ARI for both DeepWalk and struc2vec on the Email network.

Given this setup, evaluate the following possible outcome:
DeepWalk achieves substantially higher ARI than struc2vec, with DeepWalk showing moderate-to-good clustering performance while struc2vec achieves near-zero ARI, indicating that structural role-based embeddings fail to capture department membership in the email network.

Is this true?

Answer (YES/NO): YES